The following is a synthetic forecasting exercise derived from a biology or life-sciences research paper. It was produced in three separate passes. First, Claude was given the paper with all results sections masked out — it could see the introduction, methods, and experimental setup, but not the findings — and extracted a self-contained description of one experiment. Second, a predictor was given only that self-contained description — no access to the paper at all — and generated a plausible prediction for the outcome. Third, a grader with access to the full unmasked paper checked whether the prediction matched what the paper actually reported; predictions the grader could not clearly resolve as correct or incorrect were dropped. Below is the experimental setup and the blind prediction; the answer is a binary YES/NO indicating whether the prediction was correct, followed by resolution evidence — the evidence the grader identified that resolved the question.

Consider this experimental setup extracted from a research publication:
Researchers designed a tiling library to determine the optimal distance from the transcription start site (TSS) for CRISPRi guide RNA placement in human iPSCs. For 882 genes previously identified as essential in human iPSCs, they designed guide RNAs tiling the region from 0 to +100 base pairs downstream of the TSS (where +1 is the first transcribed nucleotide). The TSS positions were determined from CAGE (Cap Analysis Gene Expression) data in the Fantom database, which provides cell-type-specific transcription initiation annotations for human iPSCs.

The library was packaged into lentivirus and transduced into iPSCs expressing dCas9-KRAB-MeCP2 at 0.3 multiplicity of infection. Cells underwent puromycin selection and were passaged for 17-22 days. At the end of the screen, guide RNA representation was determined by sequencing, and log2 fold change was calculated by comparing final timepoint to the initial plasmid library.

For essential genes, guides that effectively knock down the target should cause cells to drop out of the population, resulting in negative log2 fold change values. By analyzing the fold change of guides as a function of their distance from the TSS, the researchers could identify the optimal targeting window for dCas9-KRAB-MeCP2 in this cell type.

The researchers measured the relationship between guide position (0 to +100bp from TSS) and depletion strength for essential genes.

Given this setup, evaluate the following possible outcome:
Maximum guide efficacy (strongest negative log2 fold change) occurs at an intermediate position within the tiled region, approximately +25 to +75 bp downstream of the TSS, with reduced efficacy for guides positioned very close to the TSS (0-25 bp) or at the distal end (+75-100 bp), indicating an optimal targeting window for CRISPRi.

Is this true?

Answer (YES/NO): NO